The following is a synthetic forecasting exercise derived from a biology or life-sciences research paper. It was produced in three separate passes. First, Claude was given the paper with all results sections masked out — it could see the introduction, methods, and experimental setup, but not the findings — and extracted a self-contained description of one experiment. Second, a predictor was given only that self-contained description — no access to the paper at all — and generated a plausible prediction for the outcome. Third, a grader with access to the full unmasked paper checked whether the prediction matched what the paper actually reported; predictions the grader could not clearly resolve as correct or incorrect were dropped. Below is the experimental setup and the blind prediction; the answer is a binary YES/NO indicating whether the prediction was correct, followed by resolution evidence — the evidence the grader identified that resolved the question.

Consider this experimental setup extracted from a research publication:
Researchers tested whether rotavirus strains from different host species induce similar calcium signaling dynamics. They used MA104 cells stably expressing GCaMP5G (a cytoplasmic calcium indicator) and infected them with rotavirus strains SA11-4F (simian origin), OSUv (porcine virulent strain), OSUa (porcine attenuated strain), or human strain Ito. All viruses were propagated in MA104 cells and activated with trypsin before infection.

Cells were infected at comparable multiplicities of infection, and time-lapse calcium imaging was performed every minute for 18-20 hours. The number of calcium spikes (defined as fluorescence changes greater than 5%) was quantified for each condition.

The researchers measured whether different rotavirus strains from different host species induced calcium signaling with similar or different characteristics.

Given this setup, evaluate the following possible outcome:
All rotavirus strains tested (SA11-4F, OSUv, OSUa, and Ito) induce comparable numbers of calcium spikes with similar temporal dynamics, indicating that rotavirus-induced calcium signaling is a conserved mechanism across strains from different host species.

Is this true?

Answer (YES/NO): NO